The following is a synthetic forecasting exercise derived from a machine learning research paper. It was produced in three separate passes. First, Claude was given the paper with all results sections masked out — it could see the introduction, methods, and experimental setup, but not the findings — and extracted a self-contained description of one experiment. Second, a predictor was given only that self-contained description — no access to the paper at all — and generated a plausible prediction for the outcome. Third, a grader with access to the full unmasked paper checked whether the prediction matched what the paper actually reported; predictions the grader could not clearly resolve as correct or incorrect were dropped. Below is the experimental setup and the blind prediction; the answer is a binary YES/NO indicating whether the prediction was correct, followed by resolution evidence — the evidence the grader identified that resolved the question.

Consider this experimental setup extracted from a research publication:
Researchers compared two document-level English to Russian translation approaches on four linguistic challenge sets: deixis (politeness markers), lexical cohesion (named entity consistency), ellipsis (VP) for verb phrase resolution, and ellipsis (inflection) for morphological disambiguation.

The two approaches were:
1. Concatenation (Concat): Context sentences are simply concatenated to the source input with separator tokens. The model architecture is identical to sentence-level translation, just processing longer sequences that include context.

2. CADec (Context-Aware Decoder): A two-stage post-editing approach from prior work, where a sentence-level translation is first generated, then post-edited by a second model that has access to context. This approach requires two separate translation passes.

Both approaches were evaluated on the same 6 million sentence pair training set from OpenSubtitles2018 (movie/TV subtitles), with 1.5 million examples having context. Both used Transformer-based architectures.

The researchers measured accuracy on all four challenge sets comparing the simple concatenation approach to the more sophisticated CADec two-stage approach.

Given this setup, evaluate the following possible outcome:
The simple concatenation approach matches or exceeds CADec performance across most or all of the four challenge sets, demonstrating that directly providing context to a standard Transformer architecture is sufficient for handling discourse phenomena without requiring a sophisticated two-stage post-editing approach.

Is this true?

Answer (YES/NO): NO